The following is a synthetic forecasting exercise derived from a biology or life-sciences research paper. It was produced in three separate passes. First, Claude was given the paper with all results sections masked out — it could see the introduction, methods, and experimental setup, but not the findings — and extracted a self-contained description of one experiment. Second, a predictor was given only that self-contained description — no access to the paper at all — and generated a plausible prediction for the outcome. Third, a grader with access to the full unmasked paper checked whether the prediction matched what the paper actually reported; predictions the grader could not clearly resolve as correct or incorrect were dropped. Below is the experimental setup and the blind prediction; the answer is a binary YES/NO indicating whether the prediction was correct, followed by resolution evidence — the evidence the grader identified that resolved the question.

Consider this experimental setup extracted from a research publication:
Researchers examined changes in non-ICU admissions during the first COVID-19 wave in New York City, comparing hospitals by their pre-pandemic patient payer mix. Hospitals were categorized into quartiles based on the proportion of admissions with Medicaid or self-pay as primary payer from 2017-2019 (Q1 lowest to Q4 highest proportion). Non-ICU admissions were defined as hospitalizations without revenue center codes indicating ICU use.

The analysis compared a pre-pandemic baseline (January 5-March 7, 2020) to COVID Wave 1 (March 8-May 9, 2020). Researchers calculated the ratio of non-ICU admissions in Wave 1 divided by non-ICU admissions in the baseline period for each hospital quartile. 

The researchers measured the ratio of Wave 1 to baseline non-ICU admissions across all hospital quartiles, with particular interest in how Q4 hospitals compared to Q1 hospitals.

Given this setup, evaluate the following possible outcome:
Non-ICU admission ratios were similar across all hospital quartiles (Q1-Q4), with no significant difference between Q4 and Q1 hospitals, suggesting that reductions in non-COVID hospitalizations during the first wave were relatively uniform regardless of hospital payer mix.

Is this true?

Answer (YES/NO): NO